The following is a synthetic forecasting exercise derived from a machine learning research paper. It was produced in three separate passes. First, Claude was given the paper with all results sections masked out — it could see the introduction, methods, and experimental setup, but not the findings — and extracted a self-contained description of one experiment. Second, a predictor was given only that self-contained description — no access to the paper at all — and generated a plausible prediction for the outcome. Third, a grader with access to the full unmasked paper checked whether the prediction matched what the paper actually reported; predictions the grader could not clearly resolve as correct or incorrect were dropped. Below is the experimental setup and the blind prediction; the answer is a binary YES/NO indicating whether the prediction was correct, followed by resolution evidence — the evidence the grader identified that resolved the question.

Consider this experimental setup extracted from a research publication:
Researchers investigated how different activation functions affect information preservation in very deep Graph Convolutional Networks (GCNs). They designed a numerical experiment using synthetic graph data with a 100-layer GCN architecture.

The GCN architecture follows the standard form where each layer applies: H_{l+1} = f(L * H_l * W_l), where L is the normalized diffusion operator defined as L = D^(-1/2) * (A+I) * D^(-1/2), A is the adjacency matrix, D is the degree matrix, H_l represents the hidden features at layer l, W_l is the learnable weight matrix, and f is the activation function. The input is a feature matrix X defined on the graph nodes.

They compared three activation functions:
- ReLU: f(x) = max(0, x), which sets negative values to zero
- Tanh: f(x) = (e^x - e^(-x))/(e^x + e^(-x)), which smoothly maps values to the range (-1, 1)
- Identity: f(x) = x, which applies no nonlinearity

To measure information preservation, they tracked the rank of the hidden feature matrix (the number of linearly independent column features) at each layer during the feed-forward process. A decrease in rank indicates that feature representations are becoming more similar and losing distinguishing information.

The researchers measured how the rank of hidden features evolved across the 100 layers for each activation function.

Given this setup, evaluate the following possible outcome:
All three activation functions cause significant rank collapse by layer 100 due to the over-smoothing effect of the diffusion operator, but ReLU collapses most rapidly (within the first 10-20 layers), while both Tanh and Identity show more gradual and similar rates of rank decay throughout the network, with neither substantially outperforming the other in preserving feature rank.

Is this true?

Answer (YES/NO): NO